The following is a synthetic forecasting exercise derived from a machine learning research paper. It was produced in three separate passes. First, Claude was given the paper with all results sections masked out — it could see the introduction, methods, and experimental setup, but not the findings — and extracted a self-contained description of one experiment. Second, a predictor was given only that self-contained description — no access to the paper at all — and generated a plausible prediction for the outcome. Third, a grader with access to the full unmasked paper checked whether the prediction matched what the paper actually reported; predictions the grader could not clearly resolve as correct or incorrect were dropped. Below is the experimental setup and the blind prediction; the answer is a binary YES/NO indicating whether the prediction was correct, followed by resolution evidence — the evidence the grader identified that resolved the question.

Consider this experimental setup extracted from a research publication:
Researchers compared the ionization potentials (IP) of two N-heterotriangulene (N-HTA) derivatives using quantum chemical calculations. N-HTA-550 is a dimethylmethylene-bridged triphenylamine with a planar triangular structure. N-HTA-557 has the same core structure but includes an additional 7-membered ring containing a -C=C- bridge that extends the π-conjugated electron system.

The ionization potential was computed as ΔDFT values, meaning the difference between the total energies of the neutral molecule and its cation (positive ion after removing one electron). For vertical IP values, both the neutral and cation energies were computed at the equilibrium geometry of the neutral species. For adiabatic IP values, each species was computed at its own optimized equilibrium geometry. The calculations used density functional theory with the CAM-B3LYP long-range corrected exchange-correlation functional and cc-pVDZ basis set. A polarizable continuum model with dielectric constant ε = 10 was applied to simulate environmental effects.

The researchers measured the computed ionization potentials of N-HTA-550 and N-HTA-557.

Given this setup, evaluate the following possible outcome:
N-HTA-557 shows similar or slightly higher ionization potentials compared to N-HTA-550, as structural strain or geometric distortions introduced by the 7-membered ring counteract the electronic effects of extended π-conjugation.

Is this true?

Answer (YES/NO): NO